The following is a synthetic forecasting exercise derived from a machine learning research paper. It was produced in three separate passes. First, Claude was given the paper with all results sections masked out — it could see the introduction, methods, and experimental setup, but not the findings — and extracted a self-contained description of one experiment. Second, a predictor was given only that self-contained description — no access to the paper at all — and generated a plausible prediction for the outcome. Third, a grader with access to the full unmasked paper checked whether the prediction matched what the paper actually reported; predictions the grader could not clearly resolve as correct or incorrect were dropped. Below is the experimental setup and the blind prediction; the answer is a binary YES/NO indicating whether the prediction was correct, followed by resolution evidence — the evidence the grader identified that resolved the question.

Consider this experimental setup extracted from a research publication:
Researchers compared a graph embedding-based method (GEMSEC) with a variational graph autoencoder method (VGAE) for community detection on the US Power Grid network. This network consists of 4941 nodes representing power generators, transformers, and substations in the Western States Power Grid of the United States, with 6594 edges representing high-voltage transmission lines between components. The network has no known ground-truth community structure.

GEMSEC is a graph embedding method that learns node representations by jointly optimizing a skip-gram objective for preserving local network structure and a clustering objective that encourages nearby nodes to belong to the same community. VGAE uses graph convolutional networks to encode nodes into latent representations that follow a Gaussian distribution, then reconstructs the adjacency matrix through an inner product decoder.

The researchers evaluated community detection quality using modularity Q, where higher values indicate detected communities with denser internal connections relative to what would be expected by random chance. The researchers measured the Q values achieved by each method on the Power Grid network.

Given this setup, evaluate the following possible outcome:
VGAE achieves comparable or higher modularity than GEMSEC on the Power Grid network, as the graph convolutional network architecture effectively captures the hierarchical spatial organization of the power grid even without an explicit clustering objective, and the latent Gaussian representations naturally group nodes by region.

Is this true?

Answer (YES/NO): NO